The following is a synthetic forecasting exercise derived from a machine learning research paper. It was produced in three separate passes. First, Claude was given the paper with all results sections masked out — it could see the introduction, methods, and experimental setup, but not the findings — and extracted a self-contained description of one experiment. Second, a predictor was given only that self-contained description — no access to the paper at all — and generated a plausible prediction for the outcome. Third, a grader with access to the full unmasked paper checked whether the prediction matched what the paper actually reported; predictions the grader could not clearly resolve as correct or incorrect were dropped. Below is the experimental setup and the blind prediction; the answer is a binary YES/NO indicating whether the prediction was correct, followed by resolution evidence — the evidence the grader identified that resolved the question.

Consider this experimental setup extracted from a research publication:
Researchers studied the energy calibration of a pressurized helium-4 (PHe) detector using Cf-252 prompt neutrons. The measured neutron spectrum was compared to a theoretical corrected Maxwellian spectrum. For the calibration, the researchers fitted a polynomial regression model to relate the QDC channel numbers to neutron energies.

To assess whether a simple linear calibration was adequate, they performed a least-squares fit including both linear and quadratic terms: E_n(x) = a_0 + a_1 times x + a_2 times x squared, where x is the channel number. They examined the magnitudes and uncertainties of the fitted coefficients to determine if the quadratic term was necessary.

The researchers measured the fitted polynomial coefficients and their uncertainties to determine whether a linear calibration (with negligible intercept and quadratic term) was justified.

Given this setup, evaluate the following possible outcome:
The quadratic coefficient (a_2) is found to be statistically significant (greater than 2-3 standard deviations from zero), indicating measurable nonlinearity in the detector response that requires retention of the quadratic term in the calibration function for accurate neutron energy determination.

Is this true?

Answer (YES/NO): NO